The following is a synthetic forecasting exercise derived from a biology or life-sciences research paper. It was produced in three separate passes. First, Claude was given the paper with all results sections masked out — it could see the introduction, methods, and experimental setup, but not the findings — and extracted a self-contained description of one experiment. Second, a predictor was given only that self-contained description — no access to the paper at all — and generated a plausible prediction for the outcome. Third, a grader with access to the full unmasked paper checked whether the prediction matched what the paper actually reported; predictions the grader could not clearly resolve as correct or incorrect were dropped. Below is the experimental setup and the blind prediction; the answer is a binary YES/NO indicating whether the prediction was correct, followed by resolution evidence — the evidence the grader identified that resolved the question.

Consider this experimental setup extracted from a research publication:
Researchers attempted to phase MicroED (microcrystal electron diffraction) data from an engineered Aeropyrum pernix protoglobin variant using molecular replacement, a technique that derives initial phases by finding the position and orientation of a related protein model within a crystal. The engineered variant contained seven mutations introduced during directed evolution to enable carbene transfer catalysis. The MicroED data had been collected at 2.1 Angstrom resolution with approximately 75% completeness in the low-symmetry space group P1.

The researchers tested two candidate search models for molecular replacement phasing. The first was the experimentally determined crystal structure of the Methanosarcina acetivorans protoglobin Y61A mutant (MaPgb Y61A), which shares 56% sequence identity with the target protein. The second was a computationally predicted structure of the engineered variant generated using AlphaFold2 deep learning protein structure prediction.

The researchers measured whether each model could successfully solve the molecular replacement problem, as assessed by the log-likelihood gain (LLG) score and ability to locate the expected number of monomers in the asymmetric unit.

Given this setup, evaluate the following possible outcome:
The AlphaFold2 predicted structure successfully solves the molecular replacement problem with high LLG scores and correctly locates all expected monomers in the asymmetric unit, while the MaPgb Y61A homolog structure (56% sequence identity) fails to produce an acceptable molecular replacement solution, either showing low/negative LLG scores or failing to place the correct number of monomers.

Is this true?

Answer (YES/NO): YES